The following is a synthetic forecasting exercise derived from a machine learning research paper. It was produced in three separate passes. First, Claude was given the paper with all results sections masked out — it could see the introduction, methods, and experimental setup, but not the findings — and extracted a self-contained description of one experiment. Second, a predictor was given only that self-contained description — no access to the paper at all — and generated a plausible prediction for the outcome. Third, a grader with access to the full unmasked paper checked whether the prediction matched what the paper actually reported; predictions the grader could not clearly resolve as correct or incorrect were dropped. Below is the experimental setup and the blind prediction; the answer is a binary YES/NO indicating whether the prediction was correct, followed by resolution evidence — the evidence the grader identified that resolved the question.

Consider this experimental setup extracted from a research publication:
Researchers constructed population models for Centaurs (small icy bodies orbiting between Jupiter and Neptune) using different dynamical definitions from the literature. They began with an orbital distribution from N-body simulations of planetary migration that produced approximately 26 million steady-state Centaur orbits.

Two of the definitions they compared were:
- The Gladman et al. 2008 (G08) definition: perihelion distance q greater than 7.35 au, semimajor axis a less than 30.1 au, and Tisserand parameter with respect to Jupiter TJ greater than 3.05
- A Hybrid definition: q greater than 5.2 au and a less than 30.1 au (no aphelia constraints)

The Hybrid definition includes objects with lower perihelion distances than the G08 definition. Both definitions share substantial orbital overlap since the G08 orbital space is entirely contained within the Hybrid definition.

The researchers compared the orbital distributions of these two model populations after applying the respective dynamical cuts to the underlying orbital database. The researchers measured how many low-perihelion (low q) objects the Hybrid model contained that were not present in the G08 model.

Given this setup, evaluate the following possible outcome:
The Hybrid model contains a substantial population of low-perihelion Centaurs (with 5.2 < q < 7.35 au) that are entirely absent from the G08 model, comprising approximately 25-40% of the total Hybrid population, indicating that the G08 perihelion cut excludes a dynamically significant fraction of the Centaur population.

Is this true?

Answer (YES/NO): NO